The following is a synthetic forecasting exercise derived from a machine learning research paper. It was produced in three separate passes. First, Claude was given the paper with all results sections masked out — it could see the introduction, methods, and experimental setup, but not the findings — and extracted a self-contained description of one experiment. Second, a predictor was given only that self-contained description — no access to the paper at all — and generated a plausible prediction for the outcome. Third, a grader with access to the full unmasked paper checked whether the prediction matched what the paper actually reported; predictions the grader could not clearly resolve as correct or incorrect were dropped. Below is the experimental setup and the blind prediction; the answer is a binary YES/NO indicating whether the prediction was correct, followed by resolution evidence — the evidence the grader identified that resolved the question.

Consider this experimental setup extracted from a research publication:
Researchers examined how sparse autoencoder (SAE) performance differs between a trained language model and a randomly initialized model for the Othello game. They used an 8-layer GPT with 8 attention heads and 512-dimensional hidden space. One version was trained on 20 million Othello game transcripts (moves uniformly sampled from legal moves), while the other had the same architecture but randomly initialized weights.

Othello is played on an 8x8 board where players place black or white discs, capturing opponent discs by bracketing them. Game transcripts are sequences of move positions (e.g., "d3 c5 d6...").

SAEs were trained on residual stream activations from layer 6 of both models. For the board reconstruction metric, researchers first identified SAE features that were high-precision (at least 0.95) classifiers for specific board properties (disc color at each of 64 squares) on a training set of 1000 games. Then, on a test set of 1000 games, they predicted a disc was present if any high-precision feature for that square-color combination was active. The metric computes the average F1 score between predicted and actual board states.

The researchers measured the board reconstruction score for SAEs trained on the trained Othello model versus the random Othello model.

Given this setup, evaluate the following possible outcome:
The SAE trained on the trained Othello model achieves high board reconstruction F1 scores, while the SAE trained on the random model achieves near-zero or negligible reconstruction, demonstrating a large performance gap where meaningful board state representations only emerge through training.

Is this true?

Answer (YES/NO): YES